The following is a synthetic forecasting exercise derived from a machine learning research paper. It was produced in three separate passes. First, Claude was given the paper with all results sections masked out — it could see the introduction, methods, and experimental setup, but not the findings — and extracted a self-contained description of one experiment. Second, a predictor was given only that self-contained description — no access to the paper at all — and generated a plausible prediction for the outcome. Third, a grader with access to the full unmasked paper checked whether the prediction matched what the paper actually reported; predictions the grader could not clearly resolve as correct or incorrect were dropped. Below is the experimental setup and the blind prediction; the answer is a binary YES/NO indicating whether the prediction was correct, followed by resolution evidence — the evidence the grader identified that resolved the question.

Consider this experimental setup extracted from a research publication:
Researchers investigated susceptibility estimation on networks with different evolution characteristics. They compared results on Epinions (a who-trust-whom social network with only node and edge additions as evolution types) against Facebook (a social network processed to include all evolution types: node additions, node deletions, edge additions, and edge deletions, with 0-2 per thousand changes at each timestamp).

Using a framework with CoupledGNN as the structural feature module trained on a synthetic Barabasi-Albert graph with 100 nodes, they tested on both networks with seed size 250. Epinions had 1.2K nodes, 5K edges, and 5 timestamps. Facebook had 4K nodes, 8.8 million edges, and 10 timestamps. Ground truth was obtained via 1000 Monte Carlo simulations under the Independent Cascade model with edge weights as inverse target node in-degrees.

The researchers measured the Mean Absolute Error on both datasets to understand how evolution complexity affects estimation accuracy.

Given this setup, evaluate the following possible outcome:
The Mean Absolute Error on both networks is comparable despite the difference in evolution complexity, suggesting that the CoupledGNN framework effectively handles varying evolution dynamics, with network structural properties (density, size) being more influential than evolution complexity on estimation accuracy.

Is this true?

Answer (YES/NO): NO